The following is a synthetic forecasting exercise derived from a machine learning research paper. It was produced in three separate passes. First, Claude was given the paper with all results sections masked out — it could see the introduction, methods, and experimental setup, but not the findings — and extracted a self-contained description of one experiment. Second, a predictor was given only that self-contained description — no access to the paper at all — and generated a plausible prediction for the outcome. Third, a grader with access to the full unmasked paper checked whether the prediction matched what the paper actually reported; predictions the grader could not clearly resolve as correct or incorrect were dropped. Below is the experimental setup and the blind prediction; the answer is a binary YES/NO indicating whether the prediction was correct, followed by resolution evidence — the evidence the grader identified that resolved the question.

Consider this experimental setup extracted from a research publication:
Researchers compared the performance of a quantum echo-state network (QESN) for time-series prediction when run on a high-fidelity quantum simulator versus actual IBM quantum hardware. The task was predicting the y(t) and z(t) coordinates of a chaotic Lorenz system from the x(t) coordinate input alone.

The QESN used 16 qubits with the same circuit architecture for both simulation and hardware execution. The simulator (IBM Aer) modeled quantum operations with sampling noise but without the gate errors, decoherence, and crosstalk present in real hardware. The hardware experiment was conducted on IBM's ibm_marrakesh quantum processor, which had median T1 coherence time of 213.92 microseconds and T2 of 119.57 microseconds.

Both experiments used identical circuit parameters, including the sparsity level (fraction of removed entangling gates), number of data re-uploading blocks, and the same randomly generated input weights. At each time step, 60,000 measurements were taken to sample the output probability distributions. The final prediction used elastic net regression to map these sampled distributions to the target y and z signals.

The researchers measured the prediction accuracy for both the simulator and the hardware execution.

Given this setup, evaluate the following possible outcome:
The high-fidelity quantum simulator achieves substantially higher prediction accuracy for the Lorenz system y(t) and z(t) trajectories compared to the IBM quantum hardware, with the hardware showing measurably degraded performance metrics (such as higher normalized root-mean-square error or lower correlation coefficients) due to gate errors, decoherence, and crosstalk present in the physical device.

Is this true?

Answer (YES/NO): YES